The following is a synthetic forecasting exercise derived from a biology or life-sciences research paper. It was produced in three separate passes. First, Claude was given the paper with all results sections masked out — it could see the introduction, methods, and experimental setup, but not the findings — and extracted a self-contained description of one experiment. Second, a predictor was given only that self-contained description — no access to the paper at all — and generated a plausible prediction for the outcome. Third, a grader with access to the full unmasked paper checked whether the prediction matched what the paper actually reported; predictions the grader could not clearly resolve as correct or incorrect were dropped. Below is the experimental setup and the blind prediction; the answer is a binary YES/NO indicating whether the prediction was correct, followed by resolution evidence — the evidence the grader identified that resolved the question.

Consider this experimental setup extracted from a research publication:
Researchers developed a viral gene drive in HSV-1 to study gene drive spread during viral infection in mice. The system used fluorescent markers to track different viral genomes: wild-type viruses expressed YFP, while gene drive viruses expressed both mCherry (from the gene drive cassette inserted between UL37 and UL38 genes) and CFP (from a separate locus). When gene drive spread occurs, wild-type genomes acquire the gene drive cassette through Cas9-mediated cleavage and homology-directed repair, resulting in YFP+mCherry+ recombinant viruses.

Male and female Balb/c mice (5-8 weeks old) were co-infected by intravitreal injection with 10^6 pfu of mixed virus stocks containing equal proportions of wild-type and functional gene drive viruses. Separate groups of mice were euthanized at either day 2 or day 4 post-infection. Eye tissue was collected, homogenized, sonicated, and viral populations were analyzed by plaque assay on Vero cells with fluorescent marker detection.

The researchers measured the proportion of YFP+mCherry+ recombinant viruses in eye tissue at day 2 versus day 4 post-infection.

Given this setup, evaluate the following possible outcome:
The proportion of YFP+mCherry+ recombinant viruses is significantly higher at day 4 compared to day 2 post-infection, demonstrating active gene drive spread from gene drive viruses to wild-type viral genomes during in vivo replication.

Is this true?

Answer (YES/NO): NO